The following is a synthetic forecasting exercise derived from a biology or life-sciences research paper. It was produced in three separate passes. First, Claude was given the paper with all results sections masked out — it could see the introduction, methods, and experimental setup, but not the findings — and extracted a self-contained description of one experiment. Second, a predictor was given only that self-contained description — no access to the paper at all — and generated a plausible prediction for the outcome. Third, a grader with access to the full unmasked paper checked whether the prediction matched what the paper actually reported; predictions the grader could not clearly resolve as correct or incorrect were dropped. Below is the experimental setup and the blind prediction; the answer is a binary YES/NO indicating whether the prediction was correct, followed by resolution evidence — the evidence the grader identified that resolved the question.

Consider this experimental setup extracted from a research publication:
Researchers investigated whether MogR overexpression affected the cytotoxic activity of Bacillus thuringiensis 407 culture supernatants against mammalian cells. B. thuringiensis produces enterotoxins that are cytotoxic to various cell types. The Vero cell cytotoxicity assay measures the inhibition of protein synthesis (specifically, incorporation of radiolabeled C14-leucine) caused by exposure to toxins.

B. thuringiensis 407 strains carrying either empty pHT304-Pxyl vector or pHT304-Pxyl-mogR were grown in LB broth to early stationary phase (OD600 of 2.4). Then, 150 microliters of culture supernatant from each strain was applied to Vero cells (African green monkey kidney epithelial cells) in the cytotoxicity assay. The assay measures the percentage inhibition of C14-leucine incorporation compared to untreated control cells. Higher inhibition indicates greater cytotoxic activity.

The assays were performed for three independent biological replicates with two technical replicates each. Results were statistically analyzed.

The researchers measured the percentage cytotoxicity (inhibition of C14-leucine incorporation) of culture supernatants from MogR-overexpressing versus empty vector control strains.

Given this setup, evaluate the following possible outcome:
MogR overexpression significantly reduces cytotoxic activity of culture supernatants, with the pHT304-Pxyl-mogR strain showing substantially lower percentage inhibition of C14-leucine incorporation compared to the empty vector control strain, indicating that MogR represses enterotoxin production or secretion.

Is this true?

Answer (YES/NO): NO